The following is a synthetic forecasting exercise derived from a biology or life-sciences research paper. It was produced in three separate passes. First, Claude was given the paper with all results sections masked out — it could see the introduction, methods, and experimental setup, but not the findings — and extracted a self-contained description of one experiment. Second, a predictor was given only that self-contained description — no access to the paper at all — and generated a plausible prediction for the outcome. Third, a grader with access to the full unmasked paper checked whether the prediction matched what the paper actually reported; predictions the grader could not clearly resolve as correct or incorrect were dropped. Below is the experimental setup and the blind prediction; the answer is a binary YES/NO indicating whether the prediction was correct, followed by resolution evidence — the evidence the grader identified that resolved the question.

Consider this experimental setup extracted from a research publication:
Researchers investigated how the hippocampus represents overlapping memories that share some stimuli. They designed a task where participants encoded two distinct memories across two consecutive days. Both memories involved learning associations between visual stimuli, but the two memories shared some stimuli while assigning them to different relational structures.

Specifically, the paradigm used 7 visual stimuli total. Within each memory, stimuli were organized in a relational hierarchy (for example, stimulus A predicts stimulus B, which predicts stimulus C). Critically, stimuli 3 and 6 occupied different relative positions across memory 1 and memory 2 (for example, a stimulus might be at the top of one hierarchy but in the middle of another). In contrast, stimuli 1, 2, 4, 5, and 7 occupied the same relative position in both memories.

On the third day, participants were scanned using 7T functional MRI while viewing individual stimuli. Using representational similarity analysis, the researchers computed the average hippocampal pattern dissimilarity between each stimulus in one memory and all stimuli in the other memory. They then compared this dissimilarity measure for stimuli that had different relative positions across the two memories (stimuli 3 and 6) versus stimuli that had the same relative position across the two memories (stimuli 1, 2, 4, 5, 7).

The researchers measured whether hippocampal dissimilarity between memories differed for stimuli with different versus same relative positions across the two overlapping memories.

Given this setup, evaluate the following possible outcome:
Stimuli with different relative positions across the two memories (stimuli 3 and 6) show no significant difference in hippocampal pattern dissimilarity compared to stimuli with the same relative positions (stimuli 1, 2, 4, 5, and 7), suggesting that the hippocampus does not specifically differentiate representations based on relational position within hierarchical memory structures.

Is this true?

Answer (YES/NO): NO